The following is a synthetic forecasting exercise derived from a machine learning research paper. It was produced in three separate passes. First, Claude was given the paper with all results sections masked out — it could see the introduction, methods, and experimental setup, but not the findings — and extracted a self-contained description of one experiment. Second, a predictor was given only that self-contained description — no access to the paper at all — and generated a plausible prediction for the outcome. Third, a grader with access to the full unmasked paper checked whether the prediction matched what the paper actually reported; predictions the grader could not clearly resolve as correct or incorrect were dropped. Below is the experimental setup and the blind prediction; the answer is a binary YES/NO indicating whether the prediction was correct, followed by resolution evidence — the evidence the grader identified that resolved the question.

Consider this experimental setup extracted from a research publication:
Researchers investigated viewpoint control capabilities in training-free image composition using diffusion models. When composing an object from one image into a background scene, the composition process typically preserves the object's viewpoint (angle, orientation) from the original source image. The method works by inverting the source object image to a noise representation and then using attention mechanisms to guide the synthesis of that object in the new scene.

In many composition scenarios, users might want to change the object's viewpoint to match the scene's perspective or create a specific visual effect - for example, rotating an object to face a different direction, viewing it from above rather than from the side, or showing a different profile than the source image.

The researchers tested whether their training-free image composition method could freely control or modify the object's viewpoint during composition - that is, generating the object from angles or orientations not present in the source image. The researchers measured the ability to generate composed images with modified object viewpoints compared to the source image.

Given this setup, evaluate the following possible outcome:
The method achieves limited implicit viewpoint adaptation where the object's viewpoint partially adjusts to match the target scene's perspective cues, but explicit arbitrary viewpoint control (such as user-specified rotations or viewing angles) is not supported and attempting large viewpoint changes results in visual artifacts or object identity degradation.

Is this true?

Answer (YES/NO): NO